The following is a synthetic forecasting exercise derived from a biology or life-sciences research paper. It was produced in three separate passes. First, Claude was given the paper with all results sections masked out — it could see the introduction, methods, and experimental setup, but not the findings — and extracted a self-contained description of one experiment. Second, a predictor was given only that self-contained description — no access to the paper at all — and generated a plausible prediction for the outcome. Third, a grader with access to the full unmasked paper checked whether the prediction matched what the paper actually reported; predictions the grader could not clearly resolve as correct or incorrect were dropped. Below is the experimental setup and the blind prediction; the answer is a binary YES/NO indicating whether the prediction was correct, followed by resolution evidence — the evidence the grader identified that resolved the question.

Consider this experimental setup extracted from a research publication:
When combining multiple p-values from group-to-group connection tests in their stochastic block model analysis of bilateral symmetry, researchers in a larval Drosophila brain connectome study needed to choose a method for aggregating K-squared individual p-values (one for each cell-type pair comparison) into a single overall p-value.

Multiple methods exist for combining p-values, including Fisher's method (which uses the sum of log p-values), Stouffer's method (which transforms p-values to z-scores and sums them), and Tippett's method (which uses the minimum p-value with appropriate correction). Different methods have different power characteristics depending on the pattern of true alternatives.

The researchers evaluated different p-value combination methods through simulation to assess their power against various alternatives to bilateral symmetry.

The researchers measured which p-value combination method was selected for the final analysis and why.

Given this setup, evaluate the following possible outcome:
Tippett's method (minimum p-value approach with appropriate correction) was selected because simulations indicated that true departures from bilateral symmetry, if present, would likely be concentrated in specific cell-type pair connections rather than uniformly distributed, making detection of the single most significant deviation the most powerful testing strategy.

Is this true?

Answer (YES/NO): NO